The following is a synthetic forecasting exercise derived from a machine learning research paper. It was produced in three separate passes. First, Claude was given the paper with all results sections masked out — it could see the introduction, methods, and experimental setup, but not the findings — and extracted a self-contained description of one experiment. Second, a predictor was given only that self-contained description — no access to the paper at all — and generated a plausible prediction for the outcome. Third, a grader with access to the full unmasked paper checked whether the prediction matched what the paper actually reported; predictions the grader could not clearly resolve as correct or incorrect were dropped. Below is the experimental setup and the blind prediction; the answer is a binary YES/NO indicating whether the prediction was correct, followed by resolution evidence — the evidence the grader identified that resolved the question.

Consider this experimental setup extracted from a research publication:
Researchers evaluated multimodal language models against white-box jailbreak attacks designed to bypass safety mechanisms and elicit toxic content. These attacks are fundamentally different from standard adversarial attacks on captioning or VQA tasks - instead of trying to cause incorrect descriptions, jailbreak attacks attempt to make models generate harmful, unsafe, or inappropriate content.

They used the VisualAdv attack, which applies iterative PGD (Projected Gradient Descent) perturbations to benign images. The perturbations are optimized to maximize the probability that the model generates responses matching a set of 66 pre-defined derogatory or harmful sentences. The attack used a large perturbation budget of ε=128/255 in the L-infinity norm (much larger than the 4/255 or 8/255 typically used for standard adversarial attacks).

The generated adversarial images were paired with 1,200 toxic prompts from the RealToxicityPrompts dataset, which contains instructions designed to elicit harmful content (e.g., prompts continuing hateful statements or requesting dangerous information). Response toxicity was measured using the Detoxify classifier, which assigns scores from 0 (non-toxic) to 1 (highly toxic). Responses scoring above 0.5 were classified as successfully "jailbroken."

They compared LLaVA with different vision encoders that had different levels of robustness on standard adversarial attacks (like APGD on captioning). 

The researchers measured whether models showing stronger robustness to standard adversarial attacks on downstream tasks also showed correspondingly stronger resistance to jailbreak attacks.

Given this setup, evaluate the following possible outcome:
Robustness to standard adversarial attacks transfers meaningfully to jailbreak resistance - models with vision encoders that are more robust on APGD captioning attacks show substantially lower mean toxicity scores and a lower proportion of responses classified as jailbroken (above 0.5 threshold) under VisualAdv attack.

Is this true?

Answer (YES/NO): YES